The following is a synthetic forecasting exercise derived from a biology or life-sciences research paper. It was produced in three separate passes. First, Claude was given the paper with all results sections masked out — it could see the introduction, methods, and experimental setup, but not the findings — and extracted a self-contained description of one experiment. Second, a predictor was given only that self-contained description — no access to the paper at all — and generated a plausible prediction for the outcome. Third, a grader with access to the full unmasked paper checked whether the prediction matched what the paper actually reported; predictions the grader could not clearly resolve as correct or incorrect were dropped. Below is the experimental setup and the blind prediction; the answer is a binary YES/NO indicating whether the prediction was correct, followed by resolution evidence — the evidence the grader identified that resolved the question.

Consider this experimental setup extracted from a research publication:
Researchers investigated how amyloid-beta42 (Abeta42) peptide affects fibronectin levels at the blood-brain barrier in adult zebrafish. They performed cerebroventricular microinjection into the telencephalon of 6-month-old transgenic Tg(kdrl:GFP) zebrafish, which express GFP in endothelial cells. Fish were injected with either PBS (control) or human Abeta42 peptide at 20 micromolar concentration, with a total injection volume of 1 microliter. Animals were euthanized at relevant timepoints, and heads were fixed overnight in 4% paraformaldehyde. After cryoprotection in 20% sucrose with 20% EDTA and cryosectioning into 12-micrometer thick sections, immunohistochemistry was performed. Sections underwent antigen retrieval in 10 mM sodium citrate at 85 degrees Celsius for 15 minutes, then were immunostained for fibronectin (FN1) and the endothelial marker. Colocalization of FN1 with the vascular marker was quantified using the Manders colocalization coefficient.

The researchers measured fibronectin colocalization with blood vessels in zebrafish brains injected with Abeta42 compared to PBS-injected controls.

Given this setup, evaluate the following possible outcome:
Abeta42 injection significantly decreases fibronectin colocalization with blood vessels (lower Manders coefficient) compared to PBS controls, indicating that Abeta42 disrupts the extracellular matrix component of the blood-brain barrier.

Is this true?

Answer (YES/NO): NO